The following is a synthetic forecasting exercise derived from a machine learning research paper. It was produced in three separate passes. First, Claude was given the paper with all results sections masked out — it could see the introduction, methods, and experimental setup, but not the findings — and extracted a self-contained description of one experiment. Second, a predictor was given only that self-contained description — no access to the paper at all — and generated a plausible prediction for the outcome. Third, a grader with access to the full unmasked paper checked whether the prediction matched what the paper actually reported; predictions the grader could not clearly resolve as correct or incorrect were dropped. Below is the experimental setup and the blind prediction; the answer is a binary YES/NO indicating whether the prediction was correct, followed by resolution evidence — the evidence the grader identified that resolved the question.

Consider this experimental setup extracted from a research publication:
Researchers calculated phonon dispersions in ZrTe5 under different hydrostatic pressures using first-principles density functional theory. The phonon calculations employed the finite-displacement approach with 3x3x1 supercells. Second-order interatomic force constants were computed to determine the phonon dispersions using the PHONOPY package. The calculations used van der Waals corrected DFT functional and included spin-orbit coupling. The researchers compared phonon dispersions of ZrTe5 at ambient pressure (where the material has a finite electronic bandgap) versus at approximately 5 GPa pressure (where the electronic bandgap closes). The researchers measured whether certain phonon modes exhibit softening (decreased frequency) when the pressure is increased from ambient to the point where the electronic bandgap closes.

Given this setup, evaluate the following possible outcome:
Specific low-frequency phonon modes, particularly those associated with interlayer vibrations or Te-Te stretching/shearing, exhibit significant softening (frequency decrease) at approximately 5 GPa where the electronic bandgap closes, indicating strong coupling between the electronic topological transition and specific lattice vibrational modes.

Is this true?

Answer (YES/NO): YES